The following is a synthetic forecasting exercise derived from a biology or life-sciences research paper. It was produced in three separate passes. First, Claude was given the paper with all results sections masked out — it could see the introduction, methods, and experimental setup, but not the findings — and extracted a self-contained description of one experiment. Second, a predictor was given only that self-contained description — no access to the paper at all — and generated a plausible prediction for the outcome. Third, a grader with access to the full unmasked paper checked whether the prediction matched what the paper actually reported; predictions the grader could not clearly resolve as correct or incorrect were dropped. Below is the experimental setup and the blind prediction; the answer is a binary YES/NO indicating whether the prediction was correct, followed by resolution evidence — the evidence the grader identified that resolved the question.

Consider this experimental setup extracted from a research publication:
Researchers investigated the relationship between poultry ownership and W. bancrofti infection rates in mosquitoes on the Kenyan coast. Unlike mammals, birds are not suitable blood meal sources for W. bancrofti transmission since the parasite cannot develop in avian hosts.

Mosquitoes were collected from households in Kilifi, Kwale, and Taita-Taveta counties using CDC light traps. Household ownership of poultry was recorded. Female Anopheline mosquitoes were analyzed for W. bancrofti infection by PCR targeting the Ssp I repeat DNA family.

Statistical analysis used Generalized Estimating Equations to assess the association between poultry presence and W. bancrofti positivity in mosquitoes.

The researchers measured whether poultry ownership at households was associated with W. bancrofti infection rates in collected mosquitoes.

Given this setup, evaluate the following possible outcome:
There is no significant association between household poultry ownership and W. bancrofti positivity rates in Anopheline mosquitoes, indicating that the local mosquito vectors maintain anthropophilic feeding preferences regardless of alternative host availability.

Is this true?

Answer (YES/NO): NO